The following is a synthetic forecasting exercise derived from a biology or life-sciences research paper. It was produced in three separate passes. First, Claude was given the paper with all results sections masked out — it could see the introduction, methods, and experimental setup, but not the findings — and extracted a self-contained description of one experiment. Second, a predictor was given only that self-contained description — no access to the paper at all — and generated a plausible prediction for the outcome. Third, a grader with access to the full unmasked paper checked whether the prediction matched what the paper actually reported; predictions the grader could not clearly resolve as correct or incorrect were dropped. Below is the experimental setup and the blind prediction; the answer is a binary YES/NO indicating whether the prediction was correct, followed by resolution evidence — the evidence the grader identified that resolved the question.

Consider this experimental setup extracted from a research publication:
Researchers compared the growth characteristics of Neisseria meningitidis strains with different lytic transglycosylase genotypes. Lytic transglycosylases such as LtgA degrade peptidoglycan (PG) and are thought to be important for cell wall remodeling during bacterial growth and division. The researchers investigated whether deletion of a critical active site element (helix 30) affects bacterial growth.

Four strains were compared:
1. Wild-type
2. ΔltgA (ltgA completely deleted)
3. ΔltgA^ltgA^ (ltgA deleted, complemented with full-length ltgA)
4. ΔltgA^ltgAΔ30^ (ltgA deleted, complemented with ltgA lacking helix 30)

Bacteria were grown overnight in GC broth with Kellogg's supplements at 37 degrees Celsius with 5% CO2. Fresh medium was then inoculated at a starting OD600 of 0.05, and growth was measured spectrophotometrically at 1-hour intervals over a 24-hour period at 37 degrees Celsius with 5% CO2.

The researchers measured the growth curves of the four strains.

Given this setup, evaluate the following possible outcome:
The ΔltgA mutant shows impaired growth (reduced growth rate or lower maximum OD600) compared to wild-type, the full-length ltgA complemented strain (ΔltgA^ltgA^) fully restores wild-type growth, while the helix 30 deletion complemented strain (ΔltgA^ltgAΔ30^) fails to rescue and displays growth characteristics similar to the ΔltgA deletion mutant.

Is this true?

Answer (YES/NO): NO